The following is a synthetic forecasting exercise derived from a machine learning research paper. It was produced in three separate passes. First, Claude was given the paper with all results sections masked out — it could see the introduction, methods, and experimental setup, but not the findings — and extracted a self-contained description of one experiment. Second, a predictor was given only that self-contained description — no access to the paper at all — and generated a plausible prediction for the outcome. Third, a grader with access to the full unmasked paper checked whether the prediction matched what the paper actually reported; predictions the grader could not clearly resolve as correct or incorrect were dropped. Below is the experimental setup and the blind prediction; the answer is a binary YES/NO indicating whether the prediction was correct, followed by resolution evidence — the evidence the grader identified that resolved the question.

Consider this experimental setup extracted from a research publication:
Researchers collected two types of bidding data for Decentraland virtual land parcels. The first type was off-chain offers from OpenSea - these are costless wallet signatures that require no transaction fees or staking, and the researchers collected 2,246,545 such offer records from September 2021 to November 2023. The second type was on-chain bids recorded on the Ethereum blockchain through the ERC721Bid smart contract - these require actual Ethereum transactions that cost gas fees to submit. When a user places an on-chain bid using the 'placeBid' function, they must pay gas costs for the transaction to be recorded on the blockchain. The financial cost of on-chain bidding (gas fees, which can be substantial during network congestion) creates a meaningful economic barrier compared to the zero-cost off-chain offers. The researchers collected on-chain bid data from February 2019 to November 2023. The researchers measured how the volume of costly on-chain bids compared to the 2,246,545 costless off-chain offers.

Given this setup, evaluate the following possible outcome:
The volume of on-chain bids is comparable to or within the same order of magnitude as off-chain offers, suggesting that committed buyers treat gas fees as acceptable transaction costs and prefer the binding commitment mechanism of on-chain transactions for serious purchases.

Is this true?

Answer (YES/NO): NO